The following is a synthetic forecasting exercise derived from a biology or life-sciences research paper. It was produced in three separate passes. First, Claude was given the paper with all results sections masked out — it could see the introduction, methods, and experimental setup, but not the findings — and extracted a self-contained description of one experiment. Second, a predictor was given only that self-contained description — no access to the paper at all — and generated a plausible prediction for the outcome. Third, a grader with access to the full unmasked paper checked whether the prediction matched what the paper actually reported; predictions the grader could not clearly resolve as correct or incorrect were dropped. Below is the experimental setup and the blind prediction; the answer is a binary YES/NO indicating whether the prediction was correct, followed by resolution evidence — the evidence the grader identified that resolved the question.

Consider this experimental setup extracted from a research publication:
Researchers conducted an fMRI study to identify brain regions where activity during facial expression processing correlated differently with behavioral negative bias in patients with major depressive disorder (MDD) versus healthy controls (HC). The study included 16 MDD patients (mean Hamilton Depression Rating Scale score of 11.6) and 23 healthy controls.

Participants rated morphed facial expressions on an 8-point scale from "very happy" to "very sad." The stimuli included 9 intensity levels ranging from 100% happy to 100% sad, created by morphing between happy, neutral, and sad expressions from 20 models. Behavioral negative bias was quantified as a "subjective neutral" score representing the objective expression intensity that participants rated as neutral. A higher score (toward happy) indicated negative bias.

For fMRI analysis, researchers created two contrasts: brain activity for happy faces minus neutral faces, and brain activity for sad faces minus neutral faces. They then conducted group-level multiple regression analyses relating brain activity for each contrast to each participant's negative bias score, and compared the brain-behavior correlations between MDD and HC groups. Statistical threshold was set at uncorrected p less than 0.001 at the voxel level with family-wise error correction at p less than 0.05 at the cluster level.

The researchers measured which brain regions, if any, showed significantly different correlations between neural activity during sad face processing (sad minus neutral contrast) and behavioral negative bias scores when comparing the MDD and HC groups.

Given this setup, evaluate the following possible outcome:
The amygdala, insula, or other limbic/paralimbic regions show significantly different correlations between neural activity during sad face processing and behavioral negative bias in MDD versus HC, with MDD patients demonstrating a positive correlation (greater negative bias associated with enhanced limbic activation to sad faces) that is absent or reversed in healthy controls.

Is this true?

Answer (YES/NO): NO